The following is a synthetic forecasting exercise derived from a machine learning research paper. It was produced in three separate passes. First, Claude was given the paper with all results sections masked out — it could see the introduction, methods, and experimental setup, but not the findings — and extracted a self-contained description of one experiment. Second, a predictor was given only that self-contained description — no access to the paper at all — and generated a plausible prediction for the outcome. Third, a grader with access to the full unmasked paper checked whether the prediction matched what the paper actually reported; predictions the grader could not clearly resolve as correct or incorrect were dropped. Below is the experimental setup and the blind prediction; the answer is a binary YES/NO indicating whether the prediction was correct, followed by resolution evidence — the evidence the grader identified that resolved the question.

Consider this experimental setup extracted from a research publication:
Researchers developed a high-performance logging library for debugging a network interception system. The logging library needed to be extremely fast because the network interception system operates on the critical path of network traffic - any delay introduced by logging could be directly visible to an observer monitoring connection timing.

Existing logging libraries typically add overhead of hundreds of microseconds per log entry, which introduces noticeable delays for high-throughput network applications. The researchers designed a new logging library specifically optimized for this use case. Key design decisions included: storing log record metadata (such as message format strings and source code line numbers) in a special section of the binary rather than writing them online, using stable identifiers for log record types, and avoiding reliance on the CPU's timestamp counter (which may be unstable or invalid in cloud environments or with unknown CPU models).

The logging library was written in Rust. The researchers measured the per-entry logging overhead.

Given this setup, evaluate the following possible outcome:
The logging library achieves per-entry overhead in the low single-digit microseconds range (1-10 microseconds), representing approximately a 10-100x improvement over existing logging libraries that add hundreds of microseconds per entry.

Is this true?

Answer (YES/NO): NO